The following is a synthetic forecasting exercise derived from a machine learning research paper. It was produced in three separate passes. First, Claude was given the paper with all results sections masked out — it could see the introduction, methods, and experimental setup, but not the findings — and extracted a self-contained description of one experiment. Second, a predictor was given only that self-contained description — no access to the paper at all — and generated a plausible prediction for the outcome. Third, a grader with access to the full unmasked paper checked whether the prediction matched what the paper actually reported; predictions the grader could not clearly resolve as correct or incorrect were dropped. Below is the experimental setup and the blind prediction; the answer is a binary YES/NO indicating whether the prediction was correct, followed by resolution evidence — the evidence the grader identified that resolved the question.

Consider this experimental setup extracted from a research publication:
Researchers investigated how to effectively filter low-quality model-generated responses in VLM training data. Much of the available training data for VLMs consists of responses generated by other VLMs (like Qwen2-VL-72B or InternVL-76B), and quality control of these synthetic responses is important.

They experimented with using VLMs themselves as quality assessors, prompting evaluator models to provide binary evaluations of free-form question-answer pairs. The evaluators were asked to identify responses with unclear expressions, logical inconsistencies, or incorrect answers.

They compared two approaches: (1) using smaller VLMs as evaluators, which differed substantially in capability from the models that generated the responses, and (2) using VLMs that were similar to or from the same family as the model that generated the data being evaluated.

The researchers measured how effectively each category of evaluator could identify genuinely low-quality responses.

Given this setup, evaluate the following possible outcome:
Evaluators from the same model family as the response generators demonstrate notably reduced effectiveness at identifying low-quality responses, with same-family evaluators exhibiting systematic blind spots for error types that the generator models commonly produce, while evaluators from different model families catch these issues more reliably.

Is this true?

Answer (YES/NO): NO